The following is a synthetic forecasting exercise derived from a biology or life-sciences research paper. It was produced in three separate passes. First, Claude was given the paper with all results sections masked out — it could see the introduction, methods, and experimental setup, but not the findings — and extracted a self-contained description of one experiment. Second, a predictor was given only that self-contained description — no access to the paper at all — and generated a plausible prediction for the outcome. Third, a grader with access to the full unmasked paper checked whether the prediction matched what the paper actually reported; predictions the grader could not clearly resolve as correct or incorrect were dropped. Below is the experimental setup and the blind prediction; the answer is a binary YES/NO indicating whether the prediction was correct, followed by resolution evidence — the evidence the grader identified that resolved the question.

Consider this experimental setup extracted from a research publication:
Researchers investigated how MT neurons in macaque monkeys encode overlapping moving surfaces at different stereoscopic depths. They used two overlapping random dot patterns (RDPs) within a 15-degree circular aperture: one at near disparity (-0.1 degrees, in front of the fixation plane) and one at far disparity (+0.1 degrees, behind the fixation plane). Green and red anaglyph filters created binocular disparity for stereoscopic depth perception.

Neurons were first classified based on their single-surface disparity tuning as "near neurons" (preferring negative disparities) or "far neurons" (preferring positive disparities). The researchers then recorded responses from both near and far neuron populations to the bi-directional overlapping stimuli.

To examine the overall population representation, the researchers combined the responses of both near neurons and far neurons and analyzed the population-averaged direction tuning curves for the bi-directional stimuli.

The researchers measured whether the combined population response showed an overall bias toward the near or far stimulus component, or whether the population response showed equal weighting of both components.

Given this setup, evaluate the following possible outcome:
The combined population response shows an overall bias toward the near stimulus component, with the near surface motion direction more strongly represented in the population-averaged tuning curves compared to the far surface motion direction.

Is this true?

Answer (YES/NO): YES